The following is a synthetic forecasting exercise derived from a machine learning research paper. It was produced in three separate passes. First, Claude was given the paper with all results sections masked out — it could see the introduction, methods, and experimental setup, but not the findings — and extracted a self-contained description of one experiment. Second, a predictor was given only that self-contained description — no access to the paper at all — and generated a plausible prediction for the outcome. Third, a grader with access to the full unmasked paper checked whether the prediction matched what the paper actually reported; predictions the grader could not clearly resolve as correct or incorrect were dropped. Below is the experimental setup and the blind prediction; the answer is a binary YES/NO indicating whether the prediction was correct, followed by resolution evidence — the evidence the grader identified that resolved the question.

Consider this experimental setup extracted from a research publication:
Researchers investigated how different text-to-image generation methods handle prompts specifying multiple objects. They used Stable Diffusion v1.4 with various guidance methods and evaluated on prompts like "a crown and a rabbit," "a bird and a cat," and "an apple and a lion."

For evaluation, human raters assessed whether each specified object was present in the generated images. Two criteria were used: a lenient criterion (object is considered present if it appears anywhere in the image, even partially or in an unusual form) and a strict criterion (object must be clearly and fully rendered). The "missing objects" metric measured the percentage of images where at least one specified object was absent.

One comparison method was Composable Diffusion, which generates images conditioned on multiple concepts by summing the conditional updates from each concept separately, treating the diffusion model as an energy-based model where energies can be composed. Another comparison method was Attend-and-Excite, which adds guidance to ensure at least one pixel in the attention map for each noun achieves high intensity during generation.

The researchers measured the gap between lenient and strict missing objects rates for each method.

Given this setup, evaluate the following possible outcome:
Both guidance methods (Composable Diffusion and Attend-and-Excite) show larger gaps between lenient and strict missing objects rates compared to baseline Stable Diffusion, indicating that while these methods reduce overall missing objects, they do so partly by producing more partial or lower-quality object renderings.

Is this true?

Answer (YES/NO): NO